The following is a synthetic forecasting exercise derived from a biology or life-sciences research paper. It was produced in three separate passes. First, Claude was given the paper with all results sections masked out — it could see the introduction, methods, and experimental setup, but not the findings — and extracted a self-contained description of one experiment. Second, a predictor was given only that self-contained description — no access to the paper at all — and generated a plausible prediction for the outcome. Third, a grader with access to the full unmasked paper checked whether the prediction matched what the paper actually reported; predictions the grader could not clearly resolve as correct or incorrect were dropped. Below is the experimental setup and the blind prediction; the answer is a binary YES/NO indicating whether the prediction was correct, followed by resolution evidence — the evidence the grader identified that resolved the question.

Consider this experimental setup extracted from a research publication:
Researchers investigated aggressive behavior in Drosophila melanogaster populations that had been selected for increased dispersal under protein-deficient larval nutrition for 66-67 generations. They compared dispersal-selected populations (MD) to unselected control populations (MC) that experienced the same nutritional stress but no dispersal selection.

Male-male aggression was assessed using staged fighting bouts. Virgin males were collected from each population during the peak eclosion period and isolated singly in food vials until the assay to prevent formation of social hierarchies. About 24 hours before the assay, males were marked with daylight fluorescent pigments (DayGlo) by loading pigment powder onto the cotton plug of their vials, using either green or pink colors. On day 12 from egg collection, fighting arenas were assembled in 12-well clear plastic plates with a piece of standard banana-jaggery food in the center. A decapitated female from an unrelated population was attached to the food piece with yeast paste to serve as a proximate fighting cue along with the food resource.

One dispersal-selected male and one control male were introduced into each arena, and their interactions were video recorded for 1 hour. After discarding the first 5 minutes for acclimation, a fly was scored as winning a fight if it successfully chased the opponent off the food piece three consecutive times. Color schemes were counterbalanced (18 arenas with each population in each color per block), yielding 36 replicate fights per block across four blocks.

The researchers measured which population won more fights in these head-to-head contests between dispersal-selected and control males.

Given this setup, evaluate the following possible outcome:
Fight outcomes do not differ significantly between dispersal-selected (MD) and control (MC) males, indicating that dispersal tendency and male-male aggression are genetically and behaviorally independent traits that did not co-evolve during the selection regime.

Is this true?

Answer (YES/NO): YES